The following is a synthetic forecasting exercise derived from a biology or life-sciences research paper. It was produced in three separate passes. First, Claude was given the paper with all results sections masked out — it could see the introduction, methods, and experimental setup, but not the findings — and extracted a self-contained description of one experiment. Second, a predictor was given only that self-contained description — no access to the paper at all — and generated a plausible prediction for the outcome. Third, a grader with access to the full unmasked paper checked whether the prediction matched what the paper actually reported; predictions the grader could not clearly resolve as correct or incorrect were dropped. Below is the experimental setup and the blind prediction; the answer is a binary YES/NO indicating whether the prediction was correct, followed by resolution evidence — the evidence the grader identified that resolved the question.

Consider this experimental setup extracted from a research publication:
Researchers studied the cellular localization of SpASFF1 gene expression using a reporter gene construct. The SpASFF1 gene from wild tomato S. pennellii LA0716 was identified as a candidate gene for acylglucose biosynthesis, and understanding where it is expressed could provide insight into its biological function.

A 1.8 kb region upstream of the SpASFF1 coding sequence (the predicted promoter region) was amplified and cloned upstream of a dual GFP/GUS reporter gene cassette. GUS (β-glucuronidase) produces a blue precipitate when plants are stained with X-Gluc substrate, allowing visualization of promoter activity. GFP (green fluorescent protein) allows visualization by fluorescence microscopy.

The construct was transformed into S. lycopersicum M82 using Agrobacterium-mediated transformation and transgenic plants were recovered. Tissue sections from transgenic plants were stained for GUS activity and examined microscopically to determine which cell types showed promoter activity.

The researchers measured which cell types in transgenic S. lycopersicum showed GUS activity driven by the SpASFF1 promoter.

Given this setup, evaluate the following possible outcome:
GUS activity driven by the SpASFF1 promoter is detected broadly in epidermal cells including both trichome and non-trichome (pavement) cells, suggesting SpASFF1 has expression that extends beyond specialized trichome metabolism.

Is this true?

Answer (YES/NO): NO